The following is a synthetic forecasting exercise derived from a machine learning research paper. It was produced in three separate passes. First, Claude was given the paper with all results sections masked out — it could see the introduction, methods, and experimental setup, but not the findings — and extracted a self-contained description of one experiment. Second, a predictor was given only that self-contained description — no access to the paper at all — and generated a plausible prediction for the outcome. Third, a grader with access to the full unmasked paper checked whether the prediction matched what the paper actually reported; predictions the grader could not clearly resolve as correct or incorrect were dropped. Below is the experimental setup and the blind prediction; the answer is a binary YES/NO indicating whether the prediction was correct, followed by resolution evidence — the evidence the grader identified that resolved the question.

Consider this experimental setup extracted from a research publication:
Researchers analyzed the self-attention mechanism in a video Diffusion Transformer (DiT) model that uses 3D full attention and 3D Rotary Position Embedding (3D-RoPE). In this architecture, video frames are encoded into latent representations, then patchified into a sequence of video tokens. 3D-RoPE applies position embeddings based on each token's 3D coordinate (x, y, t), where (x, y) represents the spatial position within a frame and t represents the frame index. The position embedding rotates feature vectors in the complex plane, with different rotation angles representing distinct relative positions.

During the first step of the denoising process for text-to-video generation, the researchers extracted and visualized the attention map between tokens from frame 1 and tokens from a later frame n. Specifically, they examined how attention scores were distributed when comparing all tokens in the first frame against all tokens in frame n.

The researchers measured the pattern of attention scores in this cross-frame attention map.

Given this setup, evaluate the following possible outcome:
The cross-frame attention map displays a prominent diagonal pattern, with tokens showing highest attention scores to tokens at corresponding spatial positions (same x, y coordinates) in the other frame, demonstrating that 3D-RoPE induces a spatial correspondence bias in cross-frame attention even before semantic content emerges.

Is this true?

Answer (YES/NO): YES